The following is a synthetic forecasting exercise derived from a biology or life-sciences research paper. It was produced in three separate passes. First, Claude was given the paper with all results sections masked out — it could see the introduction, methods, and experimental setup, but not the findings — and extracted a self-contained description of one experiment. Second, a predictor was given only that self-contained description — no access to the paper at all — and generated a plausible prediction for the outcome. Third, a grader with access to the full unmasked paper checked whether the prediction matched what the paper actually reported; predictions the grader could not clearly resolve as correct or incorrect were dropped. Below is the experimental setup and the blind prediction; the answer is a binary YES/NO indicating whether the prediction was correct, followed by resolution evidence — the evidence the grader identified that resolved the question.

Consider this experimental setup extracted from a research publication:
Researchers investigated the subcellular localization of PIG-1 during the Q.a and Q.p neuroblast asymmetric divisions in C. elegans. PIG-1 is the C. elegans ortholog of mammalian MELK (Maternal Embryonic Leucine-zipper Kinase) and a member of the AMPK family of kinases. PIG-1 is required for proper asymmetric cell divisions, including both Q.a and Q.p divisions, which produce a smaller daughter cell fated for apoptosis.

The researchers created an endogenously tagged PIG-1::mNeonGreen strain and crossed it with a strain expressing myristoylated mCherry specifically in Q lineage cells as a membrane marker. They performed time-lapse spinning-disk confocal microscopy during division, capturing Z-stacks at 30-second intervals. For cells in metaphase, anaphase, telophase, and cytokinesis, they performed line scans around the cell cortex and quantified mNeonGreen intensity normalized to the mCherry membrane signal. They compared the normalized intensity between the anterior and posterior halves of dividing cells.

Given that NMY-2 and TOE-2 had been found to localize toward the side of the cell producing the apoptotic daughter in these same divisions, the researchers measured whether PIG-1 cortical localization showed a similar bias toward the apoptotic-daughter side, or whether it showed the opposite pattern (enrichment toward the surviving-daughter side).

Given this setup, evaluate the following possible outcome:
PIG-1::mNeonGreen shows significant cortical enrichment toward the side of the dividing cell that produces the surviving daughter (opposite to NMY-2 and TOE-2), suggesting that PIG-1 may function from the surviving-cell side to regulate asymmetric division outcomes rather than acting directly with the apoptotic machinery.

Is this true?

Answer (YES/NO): YES